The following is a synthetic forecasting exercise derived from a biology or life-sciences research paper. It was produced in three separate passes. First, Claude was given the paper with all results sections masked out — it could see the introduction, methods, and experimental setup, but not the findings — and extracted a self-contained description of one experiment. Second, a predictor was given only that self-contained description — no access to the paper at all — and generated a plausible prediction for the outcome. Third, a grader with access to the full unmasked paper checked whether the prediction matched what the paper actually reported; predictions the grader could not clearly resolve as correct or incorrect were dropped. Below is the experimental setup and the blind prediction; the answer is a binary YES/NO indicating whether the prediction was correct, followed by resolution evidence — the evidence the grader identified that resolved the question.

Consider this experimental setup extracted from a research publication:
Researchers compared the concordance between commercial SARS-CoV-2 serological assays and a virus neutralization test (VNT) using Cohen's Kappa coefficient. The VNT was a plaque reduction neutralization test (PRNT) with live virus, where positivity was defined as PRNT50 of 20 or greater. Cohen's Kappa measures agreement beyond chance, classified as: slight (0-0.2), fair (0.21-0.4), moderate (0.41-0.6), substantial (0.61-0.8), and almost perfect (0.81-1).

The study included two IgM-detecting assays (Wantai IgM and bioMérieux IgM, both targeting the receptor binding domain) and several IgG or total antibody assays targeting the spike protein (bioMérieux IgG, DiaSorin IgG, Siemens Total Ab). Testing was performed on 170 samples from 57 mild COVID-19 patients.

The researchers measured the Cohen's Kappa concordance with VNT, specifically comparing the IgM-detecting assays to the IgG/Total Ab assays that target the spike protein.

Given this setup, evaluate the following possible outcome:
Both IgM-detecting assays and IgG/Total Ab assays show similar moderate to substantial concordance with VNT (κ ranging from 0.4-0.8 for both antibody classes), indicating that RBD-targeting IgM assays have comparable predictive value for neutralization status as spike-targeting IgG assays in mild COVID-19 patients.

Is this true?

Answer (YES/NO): NO